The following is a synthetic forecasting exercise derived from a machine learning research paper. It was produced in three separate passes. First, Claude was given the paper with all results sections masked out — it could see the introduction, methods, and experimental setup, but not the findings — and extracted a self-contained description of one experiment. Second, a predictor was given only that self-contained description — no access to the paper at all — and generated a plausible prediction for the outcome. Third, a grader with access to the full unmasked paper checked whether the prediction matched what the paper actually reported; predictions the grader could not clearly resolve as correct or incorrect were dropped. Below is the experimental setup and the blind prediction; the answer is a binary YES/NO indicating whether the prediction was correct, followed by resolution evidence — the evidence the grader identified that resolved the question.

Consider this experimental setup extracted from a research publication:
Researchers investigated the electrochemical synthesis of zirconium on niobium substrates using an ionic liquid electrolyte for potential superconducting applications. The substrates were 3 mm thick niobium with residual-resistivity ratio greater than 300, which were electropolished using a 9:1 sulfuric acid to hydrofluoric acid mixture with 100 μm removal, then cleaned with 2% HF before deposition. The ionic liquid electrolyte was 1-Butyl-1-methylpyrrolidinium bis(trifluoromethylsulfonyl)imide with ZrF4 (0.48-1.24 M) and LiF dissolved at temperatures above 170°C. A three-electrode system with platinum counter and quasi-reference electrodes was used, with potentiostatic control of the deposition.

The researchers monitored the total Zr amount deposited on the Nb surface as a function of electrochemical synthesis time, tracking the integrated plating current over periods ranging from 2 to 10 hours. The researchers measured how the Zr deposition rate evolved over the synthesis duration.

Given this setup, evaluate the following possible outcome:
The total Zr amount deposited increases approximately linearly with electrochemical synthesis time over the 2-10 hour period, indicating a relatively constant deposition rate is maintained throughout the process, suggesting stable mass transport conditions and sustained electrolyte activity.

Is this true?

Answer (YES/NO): NO